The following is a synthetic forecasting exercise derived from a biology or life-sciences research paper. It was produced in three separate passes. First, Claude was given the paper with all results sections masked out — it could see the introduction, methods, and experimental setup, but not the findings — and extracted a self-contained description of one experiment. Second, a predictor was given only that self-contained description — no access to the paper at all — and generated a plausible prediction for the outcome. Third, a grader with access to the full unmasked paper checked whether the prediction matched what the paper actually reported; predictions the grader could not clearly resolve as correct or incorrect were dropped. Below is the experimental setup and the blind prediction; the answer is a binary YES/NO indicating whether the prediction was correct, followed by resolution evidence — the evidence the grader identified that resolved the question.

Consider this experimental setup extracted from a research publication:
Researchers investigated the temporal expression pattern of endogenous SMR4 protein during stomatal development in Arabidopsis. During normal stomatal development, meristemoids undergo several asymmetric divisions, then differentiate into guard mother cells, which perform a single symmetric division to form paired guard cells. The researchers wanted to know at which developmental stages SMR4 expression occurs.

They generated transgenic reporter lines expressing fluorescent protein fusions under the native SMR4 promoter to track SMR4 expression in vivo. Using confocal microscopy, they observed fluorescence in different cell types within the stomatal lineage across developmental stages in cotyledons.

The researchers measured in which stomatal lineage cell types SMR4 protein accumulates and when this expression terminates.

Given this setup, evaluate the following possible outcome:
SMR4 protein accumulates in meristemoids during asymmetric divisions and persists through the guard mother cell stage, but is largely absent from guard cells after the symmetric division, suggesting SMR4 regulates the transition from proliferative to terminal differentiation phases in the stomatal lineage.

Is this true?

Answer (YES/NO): NO